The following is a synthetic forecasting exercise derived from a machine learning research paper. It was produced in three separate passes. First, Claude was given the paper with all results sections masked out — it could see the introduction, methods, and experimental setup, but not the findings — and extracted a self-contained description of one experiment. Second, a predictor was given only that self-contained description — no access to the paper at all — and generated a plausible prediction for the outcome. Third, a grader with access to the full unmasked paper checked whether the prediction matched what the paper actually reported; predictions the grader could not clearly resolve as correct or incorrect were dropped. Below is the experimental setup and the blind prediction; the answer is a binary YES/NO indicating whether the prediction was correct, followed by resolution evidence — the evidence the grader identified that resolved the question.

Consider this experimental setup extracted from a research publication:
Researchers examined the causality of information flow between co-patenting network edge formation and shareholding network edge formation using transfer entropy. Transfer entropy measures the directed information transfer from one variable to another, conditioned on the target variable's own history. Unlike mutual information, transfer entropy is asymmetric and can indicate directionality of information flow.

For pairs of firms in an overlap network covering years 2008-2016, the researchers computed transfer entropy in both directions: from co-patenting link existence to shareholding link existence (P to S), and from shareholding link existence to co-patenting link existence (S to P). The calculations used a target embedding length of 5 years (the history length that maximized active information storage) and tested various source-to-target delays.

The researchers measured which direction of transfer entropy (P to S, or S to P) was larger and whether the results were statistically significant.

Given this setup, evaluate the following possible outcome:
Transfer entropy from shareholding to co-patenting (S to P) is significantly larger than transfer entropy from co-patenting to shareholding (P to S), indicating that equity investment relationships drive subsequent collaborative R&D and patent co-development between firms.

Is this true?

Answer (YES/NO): NO